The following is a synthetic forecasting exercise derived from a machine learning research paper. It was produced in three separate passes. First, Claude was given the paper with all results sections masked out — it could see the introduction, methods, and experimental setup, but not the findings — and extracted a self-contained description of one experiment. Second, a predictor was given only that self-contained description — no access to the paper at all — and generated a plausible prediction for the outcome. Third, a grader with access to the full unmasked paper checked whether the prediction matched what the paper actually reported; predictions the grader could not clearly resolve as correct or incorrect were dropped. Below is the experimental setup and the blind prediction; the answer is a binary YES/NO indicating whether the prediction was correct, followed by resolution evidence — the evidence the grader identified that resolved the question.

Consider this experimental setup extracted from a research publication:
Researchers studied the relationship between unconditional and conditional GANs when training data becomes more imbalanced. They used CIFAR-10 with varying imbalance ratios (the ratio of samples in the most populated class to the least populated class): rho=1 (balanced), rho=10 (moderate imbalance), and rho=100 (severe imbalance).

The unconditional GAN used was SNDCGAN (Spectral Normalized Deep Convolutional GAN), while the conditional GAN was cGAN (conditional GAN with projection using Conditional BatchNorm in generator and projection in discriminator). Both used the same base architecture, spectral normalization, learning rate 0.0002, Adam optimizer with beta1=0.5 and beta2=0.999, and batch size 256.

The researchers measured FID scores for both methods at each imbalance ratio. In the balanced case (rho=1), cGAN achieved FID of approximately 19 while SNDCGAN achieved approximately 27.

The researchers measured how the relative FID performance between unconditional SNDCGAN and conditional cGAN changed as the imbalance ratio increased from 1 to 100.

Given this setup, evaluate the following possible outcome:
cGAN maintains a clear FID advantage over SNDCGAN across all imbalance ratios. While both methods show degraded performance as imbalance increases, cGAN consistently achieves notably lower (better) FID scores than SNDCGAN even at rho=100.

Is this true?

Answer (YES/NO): NO